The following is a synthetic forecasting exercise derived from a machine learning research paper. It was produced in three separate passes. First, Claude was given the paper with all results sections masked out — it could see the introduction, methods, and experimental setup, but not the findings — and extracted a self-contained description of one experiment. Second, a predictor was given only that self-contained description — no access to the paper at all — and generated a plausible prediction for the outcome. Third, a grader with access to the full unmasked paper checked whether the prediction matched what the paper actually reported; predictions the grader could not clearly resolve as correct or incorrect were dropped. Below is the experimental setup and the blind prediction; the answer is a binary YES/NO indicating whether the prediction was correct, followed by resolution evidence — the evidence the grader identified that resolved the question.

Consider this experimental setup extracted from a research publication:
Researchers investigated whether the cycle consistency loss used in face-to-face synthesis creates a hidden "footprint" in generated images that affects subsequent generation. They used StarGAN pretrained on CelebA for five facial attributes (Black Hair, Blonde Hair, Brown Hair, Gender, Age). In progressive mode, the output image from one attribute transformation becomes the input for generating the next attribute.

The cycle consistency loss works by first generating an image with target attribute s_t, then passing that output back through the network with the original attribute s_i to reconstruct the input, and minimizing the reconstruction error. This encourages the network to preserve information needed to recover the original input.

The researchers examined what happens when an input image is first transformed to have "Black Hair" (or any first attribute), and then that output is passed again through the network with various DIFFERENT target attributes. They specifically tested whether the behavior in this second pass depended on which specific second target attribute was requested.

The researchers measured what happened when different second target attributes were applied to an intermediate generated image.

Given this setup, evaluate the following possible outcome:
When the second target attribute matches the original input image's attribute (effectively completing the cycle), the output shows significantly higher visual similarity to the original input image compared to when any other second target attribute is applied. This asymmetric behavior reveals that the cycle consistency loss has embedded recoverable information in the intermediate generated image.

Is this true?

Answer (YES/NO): NO